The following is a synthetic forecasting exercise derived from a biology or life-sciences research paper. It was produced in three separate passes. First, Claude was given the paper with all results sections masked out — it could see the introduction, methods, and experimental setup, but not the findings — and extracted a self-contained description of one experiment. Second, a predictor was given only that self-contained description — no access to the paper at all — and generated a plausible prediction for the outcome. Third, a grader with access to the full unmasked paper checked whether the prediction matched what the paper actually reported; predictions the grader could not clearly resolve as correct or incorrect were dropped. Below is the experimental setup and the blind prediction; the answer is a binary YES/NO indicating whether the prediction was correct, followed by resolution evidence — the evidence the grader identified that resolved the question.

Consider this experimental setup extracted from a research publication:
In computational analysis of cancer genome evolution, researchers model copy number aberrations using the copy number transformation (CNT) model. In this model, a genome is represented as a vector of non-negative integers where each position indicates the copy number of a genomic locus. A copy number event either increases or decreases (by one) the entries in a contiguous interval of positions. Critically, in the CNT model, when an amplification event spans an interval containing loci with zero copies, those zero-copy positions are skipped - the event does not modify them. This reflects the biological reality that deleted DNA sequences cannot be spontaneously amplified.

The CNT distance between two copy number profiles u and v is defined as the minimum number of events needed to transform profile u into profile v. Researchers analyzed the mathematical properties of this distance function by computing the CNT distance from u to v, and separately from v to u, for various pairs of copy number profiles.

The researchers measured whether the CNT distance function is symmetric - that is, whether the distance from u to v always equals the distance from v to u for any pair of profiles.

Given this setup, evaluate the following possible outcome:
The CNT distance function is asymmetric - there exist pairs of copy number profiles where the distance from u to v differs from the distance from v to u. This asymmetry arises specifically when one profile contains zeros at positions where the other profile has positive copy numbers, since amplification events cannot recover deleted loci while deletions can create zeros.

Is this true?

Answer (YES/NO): YES